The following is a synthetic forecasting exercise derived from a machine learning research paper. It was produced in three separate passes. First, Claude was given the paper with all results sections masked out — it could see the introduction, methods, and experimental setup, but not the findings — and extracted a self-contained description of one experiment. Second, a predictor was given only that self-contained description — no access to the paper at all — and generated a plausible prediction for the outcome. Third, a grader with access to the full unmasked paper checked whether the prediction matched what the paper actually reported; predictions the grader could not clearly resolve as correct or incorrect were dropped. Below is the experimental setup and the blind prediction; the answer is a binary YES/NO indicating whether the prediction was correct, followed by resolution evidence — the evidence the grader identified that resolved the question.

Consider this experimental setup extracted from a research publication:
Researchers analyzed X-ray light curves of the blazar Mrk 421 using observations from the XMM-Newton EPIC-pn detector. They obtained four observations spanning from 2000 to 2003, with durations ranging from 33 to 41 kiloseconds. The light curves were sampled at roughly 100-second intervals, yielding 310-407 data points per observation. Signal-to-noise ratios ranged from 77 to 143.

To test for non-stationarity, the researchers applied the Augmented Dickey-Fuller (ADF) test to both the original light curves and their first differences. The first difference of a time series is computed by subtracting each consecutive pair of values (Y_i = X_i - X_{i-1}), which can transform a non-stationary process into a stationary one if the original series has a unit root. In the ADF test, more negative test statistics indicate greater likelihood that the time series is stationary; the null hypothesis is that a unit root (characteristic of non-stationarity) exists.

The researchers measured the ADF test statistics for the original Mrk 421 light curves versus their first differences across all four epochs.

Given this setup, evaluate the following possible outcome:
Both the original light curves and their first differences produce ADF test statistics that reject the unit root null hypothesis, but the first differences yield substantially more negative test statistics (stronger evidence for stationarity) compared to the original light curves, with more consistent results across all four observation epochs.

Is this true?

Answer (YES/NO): NO